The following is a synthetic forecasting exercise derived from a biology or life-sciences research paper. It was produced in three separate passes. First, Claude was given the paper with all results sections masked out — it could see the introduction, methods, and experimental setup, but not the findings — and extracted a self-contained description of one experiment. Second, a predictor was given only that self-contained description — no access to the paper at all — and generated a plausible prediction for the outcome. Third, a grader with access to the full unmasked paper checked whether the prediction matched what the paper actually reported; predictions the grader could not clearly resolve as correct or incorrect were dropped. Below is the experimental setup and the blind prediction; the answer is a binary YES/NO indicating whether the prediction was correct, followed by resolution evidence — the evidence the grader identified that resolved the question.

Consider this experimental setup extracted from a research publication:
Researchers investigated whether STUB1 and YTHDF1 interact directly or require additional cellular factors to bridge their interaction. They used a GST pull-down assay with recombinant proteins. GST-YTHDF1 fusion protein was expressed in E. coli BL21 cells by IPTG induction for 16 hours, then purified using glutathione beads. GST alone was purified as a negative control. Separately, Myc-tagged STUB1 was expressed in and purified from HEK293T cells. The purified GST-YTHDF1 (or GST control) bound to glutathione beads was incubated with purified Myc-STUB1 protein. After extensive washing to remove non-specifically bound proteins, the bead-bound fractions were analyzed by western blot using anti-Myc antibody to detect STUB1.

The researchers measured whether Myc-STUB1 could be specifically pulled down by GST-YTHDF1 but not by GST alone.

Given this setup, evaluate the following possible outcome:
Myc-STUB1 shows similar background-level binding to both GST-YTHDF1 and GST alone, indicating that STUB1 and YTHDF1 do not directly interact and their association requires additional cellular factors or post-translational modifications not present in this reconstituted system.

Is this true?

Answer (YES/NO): NO